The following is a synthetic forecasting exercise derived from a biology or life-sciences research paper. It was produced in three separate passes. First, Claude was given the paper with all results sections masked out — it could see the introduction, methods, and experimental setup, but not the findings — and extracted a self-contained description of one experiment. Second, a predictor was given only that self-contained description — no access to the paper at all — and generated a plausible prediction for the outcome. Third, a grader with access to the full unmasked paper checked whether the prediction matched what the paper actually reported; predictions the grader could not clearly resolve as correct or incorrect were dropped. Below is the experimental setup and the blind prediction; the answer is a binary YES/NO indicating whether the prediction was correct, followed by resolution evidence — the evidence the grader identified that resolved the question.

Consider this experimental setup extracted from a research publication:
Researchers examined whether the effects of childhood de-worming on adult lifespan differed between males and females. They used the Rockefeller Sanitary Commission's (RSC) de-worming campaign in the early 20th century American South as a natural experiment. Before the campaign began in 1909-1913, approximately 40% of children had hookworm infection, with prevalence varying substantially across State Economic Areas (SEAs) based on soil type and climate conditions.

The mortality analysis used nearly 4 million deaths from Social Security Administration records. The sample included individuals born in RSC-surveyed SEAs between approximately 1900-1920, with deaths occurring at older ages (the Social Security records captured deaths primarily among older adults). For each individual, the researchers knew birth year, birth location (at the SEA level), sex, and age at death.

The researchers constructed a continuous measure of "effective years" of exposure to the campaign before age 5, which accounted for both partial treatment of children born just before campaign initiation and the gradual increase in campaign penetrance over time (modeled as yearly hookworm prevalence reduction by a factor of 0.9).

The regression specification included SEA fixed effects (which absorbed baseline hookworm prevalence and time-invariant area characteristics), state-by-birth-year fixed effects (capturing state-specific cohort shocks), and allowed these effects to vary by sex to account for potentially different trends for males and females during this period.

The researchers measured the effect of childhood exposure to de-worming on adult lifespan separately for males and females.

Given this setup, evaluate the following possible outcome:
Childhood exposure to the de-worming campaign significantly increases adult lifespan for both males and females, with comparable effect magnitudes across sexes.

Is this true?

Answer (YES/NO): NO